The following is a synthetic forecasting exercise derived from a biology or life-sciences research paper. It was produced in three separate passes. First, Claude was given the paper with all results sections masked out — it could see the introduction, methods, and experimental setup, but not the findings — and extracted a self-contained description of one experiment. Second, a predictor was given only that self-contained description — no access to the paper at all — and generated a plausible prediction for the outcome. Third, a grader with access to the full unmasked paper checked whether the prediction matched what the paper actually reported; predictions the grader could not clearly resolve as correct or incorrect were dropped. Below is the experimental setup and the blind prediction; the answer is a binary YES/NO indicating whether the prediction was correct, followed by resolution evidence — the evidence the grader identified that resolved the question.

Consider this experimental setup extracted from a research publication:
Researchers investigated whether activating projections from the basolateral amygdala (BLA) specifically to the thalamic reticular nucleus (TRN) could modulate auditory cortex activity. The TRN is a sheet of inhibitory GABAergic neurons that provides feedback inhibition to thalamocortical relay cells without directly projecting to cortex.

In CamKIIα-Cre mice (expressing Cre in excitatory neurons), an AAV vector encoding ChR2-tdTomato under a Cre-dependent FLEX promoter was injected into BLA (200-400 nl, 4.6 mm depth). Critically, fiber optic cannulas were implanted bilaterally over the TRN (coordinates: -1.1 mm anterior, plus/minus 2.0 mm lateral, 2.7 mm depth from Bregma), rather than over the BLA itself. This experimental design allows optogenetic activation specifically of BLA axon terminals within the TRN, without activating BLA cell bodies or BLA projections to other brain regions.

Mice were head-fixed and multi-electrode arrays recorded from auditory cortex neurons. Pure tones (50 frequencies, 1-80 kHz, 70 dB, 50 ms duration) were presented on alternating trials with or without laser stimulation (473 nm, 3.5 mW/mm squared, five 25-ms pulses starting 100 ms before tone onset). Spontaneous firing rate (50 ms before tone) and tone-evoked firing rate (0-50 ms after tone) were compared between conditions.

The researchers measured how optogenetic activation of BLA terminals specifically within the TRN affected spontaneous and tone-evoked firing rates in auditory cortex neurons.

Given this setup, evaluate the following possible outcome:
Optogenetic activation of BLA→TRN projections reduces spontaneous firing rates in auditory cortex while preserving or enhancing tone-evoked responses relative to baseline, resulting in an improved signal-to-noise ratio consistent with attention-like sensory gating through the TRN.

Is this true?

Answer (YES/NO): YES